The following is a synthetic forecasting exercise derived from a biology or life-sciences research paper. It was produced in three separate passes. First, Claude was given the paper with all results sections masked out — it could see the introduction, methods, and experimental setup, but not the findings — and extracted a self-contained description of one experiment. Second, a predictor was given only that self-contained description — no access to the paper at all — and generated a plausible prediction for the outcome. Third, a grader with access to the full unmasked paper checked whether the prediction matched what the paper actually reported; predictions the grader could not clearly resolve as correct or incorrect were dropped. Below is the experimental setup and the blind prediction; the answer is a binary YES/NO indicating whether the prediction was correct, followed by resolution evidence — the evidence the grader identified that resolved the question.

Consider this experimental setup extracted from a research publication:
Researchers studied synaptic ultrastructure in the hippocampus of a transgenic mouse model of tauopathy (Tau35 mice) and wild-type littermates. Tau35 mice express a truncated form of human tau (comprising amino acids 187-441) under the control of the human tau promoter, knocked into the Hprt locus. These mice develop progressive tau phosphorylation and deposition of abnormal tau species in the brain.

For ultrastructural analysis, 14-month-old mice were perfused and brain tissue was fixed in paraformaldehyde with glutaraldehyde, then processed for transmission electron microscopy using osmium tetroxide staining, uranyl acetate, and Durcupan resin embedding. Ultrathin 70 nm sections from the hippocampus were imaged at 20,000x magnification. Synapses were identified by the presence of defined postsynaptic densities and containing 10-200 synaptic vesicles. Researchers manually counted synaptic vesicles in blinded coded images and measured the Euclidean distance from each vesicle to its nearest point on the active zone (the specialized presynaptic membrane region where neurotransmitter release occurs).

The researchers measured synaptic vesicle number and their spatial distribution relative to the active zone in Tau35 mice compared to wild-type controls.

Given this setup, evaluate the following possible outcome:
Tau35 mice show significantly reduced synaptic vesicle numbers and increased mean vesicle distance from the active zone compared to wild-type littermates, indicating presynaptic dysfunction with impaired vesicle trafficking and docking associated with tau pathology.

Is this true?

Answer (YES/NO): NO